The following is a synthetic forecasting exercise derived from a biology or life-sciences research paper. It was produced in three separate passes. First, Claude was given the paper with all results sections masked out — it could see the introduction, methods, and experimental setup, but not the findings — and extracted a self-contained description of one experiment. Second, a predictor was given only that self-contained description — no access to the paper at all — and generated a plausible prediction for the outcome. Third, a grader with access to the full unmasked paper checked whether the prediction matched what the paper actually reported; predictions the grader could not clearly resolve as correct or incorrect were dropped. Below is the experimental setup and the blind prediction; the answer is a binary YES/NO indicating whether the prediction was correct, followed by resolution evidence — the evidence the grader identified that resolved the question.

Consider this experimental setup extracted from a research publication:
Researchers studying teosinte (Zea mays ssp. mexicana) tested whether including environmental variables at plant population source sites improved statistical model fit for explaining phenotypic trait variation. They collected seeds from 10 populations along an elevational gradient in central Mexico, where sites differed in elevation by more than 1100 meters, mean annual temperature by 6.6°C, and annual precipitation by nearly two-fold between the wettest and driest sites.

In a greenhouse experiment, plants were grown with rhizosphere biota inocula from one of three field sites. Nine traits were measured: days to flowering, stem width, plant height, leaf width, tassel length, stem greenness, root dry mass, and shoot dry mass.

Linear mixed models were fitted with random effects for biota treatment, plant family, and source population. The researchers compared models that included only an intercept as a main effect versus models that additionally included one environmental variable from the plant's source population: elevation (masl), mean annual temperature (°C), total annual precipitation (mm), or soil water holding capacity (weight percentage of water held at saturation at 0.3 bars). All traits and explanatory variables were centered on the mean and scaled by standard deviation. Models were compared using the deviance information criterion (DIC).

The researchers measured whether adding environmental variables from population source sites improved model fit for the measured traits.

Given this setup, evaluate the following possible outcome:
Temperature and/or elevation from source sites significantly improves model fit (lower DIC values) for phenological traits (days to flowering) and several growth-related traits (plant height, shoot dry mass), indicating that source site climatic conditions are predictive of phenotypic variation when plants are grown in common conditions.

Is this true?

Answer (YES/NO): NO